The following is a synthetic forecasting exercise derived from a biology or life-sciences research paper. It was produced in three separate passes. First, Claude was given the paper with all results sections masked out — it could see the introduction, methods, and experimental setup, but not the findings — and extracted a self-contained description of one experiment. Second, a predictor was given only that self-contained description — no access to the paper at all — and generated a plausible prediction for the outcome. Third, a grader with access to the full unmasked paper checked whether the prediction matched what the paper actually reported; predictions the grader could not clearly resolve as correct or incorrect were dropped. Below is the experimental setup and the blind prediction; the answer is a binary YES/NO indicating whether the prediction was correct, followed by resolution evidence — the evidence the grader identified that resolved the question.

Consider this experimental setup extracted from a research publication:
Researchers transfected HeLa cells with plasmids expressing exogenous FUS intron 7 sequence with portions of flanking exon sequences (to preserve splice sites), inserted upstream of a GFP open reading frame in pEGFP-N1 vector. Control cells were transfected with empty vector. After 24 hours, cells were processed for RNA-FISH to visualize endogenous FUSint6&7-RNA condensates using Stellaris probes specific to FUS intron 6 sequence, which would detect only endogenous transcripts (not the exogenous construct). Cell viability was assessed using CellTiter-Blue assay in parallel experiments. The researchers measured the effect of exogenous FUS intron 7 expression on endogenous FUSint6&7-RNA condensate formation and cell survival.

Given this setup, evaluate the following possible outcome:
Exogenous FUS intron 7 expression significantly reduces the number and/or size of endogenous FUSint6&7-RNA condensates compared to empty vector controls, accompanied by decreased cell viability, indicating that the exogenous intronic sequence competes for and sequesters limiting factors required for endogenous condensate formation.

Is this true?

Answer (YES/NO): NO